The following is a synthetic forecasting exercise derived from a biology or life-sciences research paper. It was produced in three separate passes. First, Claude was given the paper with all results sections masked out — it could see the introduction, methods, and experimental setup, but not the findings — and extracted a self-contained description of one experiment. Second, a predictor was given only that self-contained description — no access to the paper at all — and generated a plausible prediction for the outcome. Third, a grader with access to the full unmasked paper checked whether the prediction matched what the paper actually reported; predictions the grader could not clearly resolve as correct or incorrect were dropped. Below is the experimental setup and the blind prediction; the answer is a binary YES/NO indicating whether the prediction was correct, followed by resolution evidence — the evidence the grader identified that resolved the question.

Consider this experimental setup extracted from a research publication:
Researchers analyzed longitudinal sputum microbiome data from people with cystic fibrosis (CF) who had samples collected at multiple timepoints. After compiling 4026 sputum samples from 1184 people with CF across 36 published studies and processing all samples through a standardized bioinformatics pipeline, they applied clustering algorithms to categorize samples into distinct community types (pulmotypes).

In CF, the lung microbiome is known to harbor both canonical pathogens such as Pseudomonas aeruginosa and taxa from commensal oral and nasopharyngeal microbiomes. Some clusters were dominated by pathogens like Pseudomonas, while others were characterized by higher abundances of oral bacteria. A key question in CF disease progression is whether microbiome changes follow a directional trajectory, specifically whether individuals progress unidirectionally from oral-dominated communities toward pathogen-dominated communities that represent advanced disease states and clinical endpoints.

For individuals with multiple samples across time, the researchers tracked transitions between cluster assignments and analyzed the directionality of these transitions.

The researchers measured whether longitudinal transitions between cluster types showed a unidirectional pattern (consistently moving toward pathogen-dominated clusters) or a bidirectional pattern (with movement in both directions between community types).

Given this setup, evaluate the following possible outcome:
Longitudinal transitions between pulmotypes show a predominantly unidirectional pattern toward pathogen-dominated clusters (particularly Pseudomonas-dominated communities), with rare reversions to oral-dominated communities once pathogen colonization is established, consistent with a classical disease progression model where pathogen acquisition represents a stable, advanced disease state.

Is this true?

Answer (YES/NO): NO